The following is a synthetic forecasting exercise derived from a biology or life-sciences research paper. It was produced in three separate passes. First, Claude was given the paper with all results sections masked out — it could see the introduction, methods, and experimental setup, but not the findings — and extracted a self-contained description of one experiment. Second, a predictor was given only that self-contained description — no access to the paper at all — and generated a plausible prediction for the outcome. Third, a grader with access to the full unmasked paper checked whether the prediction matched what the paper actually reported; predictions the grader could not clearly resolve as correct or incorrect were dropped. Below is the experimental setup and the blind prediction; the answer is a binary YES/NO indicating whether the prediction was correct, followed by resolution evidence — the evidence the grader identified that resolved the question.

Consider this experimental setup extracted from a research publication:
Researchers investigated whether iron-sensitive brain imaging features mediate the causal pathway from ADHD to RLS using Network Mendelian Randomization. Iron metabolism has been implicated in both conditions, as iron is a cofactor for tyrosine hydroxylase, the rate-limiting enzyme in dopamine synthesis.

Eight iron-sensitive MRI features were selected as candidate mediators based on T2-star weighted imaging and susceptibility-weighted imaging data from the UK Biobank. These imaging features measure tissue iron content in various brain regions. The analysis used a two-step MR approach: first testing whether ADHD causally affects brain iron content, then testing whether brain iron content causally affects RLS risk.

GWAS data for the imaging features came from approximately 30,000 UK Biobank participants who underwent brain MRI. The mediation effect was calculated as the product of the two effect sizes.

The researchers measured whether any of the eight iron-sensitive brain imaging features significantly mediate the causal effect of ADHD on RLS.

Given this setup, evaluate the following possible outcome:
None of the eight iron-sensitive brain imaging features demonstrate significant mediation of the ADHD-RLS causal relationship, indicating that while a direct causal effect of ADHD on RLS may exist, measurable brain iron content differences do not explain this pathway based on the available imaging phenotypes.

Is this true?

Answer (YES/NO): YES